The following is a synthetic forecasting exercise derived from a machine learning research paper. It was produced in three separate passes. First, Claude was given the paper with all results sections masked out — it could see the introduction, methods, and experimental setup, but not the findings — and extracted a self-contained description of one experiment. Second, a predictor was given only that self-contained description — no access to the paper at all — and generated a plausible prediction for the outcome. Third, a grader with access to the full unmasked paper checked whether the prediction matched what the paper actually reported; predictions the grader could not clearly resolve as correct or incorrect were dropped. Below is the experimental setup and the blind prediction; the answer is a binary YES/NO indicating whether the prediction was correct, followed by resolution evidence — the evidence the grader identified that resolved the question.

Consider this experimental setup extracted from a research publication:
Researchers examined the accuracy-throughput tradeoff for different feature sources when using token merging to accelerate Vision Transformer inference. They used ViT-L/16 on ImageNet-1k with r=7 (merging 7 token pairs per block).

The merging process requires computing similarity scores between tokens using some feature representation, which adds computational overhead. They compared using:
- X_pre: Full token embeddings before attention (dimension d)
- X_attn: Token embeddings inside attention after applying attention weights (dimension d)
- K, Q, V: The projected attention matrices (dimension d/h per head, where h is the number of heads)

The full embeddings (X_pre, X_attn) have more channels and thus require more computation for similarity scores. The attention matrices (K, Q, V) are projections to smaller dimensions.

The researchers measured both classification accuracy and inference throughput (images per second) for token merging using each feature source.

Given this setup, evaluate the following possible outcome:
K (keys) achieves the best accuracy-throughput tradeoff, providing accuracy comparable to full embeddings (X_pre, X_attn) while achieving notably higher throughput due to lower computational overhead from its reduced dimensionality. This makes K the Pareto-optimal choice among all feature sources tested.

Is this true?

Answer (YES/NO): YES